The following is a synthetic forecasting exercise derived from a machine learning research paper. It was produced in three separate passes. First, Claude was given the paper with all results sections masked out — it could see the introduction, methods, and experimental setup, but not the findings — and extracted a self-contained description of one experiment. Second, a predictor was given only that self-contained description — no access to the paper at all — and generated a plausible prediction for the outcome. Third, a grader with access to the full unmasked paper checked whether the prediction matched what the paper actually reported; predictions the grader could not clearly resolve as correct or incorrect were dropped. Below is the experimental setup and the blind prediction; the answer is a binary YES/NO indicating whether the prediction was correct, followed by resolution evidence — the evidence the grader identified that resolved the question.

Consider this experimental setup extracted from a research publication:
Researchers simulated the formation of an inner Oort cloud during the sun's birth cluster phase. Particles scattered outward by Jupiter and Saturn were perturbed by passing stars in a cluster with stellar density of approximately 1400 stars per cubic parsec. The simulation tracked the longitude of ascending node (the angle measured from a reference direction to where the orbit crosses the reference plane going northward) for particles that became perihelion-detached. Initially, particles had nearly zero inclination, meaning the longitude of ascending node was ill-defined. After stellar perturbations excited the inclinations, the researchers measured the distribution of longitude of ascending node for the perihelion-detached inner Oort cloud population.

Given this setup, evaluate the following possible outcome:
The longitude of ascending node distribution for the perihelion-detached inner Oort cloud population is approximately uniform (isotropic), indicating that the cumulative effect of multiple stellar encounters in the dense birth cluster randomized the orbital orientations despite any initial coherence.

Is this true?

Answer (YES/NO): YES